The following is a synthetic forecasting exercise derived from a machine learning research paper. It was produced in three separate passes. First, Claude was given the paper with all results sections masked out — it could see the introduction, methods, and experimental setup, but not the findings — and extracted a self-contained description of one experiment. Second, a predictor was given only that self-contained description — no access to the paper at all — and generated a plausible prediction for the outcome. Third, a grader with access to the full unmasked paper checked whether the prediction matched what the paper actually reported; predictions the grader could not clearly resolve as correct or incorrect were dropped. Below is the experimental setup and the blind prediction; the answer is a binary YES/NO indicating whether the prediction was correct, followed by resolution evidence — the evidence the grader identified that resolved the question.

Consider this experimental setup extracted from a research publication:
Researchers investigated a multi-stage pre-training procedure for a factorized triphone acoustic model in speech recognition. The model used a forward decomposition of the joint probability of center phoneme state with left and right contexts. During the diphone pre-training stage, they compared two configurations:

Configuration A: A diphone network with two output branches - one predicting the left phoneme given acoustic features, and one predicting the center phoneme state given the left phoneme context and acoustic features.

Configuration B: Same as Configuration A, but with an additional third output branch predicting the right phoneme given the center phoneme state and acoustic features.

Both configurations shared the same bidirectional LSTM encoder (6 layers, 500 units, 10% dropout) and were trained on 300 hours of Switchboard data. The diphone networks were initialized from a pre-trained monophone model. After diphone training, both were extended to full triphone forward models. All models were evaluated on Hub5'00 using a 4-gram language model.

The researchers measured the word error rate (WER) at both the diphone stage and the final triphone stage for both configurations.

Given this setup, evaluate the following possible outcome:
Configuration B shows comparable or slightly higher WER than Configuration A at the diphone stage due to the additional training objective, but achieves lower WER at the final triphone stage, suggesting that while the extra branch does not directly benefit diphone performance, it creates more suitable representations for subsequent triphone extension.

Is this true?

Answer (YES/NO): NO